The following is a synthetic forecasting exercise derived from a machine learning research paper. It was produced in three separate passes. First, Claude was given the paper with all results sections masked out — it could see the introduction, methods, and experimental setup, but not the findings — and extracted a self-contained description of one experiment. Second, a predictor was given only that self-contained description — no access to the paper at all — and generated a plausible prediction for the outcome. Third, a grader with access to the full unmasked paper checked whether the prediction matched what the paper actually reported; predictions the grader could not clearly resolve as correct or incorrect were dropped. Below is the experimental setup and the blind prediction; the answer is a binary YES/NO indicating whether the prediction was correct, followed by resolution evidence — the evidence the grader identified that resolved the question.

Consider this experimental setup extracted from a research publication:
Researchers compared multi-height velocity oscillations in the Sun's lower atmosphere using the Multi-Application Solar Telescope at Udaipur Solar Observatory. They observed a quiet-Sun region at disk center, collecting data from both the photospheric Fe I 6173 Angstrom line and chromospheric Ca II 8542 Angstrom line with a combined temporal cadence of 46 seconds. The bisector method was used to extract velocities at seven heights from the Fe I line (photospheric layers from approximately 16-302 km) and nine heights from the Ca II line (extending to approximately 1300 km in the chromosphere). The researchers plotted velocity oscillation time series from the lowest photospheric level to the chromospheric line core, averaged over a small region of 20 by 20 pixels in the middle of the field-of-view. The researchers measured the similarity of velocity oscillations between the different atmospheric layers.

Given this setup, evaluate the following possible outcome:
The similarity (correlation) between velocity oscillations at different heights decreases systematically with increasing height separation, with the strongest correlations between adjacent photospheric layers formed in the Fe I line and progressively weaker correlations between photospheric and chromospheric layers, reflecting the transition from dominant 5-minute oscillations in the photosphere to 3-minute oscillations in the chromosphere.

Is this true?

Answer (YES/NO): NO